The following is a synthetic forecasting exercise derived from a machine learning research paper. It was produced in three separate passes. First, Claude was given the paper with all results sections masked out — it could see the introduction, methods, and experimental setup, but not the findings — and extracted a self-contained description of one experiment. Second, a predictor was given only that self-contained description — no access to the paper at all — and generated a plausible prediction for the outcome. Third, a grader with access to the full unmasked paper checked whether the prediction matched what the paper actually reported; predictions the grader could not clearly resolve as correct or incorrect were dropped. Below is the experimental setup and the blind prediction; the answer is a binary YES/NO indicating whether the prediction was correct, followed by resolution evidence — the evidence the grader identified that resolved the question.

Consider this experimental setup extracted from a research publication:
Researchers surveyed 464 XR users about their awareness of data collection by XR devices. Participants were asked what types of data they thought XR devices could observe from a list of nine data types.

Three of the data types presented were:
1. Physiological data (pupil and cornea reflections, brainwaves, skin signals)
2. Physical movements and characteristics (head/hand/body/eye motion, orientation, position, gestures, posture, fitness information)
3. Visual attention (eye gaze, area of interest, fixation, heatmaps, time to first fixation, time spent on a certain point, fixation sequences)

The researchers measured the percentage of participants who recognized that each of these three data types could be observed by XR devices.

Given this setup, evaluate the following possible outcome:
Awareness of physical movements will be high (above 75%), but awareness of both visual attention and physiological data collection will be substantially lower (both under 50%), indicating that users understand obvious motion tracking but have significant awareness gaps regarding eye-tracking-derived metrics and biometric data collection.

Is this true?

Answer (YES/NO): NO